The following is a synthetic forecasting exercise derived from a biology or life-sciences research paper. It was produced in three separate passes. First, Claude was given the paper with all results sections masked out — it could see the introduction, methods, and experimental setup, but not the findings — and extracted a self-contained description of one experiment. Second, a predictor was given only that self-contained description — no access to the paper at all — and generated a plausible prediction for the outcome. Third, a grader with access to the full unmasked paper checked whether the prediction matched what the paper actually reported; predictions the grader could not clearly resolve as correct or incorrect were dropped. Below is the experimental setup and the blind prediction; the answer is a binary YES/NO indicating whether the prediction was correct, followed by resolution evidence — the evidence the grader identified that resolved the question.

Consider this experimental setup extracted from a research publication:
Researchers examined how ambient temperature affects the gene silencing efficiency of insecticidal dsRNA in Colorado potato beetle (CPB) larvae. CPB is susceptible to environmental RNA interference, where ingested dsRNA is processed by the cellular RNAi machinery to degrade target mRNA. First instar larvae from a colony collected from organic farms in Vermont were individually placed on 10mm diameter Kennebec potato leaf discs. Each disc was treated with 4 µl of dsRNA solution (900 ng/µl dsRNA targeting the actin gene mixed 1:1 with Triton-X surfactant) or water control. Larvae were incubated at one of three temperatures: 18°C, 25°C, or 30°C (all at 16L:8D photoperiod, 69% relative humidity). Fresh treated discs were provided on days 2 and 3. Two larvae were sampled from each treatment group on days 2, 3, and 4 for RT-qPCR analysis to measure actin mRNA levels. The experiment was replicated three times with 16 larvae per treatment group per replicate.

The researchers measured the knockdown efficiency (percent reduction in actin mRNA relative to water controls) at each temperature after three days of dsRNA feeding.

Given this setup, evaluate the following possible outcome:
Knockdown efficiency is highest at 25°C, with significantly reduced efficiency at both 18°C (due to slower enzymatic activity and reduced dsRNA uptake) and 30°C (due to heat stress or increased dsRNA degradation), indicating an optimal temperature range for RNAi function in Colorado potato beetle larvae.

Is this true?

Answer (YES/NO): NO